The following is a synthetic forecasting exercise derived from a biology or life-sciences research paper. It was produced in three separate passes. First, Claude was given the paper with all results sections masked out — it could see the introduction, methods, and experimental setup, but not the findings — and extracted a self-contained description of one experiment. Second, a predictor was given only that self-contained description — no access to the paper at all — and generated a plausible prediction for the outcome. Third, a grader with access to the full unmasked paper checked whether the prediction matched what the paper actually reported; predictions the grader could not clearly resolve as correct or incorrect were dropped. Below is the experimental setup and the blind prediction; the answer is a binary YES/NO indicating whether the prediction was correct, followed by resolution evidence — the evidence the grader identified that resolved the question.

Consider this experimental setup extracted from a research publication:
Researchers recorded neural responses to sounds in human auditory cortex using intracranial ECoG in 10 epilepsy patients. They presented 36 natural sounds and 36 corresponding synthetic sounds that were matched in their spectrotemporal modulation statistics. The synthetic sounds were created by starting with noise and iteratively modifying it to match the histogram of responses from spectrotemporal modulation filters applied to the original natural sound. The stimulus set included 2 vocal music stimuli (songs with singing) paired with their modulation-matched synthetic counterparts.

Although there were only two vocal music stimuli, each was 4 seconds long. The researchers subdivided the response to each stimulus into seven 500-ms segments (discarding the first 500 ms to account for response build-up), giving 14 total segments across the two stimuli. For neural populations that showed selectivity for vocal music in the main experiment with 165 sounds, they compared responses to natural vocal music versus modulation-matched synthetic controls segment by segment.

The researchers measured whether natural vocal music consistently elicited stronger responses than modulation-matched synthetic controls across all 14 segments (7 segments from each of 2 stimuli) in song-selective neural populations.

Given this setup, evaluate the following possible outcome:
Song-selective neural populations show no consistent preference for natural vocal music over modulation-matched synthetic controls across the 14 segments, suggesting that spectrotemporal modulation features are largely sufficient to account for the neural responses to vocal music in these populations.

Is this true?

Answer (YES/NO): NO